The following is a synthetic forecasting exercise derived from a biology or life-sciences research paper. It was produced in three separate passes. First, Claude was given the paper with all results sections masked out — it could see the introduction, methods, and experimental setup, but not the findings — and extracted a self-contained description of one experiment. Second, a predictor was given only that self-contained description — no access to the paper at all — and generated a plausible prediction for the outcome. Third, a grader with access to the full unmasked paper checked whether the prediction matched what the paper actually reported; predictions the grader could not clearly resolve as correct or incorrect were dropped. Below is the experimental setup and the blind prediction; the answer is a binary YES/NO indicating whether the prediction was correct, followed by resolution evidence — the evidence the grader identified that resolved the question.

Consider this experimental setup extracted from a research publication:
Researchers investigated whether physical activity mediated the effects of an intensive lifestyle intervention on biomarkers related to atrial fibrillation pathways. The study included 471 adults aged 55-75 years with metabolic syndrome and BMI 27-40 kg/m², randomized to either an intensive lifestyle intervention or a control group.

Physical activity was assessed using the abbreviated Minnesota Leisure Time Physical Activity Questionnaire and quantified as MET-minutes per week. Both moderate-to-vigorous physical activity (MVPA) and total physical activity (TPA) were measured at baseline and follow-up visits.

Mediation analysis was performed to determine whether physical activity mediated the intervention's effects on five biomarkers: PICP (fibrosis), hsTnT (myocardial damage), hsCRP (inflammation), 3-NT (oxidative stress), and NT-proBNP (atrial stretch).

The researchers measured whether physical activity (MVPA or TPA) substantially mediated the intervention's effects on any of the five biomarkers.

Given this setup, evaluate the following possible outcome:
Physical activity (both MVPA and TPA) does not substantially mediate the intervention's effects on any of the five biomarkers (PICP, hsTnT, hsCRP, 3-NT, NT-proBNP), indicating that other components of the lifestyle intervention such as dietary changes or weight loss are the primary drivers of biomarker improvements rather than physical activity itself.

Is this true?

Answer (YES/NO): YES